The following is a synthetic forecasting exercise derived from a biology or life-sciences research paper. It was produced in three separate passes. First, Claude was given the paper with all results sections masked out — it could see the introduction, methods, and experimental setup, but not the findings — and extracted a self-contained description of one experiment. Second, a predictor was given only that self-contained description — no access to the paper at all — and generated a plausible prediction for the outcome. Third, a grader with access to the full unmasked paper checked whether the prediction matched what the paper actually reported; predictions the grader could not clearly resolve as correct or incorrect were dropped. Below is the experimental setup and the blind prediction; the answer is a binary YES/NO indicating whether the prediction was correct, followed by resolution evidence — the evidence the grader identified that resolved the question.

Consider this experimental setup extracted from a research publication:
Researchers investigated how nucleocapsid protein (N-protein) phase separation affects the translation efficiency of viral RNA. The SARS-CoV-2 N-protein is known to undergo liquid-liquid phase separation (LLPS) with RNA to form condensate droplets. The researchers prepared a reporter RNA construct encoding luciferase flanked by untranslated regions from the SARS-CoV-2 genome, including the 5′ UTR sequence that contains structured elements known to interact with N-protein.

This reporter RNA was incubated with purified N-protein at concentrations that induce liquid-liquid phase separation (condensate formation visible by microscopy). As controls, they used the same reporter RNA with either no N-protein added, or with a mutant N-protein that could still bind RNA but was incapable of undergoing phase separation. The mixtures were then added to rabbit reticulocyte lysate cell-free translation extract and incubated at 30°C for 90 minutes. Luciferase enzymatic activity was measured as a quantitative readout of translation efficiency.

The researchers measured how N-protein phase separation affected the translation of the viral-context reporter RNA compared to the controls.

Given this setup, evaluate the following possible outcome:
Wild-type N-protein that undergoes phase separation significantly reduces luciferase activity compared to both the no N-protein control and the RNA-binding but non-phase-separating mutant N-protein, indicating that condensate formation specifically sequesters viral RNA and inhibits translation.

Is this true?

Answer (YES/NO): NO